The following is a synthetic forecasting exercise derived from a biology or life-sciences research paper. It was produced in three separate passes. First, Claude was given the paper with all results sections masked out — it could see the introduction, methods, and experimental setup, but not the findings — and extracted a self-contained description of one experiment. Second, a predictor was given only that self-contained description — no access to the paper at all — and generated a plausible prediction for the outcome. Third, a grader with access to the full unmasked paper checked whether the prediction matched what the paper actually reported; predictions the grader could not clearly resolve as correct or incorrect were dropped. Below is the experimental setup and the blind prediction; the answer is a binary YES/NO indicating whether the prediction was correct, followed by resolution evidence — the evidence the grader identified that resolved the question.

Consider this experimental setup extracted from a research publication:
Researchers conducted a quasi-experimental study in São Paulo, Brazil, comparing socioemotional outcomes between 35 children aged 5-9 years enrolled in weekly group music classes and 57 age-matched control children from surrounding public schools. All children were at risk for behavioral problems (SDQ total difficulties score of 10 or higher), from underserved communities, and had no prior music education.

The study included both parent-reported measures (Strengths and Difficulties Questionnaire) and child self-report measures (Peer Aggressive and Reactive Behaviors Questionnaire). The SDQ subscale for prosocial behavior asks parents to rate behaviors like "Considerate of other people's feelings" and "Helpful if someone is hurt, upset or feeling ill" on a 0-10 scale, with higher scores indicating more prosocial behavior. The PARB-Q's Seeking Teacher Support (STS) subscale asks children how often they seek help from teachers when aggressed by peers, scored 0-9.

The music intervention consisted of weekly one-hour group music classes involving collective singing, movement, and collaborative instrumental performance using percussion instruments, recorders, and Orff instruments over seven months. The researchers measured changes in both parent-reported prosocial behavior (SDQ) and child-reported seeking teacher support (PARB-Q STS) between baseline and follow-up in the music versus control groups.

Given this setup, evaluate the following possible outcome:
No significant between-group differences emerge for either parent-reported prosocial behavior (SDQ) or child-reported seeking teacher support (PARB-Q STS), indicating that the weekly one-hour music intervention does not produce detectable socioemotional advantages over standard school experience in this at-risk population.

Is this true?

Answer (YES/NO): YES